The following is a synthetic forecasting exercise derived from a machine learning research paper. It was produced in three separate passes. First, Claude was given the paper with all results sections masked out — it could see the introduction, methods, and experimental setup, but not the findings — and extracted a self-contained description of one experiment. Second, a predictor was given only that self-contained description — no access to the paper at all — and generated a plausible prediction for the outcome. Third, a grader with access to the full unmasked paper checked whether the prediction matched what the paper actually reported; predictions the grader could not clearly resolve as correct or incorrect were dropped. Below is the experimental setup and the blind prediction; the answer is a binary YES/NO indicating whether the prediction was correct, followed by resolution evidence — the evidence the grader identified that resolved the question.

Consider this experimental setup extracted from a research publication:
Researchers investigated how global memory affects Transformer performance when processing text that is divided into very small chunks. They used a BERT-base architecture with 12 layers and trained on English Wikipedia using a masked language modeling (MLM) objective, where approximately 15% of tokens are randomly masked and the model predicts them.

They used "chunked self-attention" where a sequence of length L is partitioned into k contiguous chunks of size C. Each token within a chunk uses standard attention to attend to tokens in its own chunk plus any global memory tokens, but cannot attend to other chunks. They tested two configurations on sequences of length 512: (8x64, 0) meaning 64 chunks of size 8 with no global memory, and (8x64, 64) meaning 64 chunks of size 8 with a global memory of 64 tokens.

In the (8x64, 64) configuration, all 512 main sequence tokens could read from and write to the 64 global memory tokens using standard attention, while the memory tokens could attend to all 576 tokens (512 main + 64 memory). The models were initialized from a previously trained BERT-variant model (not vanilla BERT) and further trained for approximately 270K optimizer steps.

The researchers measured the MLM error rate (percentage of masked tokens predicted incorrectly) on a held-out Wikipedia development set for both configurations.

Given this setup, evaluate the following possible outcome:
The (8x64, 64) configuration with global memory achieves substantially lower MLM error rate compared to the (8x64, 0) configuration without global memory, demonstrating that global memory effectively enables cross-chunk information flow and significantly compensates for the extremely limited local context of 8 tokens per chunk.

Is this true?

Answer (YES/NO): YES